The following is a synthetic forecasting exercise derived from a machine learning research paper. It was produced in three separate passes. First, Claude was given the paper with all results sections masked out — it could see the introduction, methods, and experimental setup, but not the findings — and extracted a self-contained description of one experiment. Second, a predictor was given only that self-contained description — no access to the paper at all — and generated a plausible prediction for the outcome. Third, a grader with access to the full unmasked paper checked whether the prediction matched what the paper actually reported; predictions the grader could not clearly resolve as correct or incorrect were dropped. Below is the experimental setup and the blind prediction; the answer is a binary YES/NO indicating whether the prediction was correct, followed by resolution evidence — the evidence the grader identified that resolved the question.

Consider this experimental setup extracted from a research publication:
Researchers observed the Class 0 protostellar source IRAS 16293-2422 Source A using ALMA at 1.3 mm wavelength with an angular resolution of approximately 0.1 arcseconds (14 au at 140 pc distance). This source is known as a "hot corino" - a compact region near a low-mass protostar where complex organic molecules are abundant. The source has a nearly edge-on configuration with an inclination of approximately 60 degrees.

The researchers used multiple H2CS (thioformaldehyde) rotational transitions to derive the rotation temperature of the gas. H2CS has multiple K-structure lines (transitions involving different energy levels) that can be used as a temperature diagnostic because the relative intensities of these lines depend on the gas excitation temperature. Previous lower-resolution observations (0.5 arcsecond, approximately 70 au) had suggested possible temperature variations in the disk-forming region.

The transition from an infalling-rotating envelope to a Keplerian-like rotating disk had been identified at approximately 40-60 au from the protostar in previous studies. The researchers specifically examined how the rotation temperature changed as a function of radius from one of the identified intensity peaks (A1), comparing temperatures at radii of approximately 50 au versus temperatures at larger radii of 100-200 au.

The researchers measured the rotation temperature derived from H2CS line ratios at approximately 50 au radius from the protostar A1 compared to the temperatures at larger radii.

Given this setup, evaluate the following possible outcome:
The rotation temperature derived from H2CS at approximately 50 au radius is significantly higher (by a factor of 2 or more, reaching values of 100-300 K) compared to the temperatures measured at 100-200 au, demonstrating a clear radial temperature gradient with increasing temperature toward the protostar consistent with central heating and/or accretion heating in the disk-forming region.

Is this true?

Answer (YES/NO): NO